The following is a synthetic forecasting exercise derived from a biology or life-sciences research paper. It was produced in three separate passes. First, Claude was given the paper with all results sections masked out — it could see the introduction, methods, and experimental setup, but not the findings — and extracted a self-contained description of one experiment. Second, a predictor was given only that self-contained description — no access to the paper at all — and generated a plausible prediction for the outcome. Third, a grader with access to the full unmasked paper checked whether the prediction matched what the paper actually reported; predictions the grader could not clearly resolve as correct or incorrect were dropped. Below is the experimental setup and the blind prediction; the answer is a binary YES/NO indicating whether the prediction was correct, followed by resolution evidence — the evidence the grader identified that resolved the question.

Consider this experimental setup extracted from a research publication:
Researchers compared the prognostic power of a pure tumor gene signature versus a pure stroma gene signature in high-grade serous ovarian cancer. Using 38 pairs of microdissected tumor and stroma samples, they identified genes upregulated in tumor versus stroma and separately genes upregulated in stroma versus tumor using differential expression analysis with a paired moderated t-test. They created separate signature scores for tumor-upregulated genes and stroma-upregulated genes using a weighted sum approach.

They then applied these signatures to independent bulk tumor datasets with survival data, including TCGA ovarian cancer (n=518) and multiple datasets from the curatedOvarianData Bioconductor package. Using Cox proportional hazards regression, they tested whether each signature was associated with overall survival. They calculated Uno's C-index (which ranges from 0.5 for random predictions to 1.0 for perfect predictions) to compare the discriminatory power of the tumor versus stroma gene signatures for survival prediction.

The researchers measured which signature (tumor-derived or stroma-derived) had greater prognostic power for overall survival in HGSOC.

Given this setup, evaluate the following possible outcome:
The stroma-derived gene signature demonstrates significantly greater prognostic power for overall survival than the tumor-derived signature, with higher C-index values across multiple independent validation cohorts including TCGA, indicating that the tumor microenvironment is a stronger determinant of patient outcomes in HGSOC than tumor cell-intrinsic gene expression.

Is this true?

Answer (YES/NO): YES